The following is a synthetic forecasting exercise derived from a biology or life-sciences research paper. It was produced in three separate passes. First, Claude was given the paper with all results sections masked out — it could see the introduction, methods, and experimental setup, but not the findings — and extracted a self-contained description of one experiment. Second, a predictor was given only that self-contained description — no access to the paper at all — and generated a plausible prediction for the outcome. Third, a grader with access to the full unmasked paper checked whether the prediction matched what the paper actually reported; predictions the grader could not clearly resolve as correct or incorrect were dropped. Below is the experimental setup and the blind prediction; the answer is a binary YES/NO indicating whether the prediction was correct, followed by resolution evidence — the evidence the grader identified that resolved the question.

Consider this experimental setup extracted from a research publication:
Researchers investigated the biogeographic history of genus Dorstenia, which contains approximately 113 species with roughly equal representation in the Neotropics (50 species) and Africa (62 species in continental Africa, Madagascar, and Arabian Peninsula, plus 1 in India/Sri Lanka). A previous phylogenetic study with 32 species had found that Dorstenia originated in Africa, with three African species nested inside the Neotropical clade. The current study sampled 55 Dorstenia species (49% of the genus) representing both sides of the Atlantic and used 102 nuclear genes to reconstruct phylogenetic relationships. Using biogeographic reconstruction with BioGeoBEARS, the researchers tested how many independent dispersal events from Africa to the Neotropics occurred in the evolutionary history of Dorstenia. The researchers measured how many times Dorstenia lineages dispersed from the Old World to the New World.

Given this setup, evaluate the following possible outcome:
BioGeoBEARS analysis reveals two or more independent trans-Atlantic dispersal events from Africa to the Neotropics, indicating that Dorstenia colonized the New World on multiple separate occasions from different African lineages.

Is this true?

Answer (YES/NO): NO